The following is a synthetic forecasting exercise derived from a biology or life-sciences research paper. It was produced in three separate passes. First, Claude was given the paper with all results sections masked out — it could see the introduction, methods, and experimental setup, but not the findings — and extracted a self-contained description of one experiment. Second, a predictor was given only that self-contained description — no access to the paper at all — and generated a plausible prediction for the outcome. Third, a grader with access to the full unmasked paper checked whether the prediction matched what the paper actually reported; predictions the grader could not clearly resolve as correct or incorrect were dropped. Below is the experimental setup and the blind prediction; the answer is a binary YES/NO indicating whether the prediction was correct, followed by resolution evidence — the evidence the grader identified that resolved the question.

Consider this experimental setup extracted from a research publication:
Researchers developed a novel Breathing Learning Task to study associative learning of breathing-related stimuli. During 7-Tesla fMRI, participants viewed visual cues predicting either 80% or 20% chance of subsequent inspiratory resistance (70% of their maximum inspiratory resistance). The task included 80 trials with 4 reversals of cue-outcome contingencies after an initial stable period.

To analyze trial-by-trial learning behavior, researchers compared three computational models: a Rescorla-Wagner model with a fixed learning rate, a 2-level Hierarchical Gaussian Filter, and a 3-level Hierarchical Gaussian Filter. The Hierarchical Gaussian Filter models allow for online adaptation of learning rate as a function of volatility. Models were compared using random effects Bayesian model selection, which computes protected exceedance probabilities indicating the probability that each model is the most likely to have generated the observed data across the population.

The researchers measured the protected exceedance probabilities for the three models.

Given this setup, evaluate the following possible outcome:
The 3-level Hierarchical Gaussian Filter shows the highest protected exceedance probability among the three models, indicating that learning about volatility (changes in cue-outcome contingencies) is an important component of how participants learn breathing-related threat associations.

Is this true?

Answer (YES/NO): NO